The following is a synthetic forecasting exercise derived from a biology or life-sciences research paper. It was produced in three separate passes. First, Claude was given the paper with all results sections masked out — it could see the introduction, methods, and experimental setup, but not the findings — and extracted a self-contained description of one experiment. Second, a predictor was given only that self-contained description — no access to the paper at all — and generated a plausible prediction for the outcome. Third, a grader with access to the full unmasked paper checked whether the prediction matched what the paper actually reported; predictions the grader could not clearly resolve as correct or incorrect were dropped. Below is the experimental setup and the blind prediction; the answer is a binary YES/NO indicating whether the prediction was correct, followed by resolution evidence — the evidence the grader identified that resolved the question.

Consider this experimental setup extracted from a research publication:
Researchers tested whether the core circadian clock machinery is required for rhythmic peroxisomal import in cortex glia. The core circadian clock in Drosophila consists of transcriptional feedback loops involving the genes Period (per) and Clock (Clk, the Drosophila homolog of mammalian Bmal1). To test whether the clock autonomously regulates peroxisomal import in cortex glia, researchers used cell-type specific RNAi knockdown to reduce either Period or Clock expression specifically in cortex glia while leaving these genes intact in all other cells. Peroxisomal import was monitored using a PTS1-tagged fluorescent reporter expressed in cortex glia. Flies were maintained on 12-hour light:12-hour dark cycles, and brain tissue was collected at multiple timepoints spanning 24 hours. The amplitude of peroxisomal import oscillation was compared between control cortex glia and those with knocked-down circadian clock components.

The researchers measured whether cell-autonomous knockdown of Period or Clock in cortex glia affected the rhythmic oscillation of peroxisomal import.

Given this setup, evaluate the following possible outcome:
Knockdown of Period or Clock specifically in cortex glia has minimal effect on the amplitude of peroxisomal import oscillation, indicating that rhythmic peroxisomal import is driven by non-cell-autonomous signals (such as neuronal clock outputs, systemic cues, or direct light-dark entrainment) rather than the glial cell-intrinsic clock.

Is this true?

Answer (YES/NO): NO